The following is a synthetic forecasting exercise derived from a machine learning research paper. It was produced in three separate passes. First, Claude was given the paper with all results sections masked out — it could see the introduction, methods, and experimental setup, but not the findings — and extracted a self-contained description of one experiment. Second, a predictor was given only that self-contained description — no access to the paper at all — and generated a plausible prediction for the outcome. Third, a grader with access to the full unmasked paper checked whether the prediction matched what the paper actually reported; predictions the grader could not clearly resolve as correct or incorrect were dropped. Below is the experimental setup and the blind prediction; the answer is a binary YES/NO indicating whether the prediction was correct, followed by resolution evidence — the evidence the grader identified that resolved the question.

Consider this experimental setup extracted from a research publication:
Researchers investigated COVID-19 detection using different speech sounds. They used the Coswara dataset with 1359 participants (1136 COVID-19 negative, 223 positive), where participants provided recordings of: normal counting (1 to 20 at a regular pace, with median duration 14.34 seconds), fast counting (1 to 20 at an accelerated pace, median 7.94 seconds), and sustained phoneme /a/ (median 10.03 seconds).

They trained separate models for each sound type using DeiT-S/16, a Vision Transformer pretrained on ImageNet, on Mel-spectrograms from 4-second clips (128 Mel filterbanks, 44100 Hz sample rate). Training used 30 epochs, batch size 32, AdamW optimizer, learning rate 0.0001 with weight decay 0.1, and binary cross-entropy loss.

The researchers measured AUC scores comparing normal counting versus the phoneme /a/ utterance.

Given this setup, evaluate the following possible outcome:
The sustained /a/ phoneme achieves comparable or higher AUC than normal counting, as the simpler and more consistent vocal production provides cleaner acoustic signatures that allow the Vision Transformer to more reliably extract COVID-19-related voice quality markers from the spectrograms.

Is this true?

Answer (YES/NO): NO